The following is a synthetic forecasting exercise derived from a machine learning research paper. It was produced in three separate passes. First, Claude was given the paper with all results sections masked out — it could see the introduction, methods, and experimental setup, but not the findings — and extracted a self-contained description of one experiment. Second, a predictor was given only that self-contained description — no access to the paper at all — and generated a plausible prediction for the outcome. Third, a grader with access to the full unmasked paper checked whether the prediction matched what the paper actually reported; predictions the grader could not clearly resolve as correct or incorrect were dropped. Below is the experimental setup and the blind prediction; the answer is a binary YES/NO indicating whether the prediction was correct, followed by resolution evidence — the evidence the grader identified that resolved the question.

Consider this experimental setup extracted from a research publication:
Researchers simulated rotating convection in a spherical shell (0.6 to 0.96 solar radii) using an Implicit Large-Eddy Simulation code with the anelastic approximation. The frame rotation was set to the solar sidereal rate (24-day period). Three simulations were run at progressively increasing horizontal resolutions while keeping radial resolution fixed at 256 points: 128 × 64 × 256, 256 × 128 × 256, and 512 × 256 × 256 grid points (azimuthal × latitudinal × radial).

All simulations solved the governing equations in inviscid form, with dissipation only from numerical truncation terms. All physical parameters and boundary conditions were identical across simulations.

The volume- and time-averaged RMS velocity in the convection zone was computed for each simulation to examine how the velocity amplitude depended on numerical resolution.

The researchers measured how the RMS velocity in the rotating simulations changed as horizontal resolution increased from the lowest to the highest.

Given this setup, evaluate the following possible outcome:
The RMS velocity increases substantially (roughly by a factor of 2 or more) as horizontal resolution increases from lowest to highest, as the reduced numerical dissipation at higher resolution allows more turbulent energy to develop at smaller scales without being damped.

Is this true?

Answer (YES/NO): NO